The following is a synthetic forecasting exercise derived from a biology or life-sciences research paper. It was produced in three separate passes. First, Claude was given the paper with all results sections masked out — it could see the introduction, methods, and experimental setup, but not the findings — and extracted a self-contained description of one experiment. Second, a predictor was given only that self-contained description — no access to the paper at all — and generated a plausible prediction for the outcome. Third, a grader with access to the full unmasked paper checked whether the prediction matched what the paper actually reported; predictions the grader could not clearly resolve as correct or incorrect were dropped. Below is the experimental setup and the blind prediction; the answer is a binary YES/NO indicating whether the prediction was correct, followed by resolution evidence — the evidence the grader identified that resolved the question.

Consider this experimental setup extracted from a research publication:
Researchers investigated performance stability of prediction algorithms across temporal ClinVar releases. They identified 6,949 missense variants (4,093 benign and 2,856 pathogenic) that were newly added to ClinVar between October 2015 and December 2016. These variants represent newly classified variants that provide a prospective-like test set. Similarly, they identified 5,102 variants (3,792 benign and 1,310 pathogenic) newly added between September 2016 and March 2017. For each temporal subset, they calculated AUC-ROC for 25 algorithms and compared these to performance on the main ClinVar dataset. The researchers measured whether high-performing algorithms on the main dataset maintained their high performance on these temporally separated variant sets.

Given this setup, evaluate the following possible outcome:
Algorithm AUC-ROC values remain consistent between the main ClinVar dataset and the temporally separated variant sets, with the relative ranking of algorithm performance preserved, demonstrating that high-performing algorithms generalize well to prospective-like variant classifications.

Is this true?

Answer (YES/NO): YES